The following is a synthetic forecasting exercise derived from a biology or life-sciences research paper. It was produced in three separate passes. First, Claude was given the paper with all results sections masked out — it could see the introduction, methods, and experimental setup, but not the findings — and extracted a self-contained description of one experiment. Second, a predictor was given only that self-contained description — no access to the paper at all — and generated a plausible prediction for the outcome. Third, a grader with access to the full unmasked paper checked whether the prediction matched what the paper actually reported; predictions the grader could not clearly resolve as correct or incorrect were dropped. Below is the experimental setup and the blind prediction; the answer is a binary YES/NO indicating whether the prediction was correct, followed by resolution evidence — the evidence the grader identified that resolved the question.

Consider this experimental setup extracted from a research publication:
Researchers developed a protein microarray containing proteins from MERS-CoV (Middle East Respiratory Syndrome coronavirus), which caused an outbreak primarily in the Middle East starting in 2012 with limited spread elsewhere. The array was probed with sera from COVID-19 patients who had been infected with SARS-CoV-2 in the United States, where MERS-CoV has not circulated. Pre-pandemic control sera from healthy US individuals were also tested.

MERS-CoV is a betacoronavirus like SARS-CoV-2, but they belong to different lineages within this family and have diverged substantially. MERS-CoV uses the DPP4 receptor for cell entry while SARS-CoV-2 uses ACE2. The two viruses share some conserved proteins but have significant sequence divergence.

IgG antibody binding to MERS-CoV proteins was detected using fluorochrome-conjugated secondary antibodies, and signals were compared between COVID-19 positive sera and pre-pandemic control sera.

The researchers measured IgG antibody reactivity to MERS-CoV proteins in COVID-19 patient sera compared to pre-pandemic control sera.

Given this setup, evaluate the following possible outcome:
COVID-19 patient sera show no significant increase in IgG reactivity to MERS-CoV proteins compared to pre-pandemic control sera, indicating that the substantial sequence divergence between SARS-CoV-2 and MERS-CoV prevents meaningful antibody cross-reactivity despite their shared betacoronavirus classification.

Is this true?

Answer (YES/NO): NO